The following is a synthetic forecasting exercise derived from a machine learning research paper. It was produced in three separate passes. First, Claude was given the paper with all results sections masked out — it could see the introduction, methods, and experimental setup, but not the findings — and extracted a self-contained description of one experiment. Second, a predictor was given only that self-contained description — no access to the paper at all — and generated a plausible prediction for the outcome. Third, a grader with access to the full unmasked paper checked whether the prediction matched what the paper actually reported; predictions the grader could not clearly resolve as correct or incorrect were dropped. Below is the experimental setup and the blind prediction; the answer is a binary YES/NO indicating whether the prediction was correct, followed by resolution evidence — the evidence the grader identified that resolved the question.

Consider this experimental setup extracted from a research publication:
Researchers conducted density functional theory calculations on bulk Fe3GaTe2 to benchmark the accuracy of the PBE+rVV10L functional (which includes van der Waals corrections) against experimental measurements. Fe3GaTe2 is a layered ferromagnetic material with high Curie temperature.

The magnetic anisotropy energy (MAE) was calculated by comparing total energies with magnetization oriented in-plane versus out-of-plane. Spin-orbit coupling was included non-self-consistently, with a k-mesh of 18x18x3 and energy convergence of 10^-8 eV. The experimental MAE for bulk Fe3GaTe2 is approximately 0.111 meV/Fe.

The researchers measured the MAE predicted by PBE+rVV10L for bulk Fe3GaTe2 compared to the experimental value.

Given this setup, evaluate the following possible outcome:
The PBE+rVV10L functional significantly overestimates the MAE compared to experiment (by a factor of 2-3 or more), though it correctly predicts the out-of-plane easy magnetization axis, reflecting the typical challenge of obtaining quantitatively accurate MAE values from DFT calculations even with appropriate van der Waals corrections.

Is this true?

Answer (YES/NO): YES